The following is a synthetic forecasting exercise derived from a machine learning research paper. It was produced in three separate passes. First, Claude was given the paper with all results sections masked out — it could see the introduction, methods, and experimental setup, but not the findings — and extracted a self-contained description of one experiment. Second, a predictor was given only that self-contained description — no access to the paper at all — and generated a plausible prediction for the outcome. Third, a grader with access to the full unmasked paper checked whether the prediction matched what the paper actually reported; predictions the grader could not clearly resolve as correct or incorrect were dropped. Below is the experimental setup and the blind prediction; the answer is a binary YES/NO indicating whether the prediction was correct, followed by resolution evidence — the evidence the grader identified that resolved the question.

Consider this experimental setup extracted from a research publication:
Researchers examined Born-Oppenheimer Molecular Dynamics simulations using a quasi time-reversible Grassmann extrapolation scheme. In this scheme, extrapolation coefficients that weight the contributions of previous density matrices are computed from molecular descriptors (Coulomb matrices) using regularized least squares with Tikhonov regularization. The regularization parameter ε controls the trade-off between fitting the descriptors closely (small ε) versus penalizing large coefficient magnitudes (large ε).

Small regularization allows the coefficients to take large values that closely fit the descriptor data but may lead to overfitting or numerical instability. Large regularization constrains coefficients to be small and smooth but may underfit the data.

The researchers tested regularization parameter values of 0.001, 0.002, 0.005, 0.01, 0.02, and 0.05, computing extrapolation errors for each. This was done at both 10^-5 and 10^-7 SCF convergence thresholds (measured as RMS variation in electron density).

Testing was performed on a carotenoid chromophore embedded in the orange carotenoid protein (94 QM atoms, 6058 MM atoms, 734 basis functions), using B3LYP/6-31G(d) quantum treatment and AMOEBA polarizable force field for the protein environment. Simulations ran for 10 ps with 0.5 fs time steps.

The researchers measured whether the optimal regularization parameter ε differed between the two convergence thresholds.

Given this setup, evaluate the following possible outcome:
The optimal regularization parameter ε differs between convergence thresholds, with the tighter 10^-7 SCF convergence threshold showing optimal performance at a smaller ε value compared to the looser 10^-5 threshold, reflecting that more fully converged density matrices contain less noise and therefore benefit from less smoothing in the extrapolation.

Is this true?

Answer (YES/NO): YES